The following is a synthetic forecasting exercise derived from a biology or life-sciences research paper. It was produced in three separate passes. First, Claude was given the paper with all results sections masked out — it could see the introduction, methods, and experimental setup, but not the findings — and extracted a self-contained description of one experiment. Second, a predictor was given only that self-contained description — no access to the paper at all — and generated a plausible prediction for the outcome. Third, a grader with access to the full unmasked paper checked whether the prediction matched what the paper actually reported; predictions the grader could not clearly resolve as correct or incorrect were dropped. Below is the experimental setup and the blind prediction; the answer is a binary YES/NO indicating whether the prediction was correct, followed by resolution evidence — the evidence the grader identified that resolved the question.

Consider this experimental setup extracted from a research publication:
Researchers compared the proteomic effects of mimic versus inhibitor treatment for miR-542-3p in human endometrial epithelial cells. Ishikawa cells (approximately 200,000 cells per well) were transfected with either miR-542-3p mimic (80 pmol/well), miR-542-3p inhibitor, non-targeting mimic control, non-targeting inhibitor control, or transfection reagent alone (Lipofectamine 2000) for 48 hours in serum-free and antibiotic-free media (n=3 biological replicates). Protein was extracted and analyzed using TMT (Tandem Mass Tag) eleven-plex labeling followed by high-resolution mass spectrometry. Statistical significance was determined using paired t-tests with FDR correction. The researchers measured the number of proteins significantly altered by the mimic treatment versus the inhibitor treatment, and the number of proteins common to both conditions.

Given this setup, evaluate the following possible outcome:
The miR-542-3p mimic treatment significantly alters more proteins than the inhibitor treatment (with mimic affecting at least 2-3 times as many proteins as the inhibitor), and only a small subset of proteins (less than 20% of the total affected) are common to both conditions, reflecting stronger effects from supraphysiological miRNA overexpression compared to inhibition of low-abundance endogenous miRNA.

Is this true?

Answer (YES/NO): NO